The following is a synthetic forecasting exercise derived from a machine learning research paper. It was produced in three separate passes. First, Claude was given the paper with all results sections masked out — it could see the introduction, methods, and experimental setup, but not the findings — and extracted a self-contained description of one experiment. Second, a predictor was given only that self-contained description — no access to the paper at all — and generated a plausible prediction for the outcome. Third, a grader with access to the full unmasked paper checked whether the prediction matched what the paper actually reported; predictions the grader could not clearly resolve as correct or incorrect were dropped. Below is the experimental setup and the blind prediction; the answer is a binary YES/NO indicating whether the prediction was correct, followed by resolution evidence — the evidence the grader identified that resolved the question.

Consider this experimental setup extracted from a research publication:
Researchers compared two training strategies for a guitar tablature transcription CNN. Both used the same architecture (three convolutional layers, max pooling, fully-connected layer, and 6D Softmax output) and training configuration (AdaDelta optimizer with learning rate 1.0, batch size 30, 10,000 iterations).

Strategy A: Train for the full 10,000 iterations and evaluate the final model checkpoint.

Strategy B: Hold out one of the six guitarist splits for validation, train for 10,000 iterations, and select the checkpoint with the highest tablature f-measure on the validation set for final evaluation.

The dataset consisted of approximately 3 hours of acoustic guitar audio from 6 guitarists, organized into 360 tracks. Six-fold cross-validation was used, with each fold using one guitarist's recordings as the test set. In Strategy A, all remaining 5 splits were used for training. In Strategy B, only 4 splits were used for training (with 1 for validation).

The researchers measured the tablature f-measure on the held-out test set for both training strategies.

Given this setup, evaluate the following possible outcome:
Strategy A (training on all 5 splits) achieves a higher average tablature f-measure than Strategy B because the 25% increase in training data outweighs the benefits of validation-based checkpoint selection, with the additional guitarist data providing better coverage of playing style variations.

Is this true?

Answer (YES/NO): YES